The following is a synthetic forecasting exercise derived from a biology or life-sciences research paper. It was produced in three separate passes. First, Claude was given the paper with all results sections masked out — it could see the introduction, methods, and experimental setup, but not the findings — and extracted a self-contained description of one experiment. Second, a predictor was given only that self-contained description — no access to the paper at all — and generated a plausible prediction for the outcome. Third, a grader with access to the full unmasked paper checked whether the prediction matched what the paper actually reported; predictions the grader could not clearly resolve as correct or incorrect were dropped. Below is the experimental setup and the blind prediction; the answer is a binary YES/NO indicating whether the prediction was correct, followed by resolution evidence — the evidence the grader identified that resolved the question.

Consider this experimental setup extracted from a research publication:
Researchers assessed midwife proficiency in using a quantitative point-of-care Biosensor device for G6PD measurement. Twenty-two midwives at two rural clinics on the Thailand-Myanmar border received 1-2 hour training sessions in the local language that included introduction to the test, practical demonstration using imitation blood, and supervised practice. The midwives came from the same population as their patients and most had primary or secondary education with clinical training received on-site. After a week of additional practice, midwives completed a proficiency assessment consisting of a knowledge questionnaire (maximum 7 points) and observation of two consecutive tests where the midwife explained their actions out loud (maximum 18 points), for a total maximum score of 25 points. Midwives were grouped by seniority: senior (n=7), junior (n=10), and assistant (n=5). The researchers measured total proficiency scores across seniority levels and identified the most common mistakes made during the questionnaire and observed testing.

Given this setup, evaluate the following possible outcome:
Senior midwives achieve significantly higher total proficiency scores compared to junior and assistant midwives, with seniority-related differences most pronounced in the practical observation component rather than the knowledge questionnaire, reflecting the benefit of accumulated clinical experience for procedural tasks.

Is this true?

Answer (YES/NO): NO